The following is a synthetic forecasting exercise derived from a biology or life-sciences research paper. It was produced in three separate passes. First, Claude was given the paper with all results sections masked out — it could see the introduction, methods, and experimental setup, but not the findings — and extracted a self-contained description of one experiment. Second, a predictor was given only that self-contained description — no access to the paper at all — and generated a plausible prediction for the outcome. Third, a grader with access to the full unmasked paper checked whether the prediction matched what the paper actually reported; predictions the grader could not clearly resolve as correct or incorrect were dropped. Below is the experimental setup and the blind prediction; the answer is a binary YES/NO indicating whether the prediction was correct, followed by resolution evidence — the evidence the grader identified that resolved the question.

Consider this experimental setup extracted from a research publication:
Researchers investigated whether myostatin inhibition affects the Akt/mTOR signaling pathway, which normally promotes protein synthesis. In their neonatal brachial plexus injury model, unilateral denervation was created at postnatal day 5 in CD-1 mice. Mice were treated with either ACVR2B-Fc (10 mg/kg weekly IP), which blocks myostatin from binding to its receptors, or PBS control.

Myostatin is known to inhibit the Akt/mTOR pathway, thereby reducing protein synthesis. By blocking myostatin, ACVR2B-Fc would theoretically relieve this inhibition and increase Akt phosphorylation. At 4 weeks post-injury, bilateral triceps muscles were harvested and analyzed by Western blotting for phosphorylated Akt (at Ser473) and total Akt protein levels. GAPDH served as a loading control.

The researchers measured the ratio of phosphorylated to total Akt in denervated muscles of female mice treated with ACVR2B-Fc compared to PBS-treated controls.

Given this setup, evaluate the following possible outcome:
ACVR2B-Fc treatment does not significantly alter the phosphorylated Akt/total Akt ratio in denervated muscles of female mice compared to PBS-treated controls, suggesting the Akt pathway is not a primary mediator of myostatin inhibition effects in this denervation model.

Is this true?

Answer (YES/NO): YES